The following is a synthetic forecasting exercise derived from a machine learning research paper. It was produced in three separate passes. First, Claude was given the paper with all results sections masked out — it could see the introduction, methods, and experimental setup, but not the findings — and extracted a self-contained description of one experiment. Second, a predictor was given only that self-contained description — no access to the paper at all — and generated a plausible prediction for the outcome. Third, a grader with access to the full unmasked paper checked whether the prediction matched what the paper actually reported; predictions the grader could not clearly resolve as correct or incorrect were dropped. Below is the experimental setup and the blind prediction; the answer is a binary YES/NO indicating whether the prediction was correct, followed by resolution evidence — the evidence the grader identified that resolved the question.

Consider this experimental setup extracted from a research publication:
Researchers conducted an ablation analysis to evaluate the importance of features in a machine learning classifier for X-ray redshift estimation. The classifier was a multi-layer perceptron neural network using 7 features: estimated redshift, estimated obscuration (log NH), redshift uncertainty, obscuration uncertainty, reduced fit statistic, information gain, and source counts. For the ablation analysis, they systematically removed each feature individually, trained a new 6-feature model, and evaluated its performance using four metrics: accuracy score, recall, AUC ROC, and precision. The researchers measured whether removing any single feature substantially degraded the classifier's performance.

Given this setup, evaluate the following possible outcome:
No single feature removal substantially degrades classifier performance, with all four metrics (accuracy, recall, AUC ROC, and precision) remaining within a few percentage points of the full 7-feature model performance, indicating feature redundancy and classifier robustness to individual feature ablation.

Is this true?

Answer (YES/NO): NO